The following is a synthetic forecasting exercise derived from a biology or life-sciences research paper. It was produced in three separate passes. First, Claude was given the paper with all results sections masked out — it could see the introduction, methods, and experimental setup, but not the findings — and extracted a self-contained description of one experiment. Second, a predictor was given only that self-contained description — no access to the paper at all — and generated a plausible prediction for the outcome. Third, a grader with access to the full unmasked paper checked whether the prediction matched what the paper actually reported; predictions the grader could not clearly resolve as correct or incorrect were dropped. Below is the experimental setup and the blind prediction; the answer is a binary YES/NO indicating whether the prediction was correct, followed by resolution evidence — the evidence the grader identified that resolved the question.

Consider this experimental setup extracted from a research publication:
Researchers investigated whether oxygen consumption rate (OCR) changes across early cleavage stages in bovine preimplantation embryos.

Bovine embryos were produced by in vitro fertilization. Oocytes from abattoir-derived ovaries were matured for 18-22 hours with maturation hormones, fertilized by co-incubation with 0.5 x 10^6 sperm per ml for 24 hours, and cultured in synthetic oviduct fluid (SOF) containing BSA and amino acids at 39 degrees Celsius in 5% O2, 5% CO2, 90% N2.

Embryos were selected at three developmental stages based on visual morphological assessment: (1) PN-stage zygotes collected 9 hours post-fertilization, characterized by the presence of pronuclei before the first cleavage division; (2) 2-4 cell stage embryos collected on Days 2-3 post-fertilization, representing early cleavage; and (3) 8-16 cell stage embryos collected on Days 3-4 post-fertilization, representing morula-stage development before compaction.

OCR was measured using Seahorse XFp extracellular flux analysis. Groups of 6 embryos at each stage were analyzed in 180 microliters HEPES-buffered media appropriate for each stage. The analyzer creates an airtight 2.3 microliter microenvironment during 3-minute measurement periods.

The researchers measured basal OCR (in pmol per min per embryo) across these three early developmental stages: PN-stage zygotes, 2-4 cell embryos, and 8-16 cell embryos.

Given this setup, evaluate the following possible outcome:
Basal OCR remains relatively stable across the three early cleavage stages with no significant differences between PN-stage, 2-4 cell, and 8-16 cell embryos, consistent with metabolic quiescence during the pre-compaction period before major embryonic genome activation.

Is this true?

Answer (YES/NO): NO